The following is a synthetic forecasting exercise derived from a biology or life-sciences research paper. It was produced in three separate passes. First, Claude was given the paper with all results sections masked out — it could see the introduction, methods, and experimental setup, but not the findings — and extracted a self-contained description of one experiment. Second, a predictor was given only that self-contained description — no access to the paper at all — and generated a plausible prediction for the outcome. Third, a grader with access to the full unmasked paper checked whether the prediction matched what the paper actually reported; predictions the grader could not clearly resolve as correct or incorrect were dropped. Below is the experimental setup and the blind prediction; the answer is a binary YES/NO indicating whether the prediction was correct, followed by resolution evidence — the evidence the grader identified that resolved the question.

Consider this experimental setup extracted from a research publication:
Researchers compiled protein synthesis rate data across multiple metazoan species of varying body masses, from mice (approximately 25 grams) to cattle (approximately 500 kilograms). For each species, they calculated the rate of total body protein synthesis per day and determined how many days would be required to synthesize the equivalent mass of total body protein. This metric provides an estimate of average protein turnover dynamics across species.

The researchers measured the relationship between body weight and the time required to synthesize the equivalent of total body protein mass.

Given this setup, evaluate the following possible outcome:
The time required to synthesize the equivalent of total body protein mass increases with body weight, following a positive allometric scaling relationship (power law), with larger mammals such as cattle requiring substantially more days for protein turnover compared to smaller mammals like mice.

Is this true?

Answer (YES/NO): YES